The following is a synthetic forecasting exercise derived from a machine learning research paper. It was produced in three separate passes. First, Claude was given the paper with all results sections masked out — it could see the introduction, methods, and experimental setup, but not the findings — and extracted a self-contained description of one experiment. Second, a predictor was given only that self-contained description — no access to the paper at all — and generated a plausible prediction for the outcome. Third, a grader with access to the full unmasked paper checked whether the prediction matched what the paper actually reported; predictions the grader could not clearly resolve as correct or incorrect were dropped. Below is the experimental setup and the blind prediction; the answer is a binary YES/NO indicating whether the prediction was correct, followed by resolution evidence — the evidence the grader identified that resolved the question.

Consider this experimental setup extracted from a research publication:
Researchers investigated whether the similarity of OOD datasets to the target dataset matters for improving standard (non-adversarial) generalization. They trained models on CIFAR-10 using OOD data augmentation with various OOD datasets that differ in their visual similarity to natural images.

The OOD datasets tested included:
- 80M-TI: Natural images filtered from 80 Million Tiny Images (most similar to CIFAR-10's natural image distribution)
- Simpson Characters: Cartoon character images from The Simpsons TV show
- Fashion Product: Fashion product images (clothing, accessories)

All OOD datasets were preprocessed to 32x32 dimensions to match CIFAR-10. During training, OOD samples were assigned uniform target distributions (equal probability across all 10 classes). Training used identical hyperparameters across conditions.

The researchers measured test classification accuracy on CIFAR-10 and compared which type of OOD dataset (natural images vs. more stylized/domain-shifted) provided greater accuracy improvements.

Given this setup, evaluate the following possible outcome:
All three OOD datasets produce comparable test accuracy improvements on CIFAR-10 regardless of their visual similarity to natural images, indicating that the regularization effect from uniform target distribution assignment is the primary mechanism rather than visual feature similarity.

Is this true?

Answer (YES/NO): NO